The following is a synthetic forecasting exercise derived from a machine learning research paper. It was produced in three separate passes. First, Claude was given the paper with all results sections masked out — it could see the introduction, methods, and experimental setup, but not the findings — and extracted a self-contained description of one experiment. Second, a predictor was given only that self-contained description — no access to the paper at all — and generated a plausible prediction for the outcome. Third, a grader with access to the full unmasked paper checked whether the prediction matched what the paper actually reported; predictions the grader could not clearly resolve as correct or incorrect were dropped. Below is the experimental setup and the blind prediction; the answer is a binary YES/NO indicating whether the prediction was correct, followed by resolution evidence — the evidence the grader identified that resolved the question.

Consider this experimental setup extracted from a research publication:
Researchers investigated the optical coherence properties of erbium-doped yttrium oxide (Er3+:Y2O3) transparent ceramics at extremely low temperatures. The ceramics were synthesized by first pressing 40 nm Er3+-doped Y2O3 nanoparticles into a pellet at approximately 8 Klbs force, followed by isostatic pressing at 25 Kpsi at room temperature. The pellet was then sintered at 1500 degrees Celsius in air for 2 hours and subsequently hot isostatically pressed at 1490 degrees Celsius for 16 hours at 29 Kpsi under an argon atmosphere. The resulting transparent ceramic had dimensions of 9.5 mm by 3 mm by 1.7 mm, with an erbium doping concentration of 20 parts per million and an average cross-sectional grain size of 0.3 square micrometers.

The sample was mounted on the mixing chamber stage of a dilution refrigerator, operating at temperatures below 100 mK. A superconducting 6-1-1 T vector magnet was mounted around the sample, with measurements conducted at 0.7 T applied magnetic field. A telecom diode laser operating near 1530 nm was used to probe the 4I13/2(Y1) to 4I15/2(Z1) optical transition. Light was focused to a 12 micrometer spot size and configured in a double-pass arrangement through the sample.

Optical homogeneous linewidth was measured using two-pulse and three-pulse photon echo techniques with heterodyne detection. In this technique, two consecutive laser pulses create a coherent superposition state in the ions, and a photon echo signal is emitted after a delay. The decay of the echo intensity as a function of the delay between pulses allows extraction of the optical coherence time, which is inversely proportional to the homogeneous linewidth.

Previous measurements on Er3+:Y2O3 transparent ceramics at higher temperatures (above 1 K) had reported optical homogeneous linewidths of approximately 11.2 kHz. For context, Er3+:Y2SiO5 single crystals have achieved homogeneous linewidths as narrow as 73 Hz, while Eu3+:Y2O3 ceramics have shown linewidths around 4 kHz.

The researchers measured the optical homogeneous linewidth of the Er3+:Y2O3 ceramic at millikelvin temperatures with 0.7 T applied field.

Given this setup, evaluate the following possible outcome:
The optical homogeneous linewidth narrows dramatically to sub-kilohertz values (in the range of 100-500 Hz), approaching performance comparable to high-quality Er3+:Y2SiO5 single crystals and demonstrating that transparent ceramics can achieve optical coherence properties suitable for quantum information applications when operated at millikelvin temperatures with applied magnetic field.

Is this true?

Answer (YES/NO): NO